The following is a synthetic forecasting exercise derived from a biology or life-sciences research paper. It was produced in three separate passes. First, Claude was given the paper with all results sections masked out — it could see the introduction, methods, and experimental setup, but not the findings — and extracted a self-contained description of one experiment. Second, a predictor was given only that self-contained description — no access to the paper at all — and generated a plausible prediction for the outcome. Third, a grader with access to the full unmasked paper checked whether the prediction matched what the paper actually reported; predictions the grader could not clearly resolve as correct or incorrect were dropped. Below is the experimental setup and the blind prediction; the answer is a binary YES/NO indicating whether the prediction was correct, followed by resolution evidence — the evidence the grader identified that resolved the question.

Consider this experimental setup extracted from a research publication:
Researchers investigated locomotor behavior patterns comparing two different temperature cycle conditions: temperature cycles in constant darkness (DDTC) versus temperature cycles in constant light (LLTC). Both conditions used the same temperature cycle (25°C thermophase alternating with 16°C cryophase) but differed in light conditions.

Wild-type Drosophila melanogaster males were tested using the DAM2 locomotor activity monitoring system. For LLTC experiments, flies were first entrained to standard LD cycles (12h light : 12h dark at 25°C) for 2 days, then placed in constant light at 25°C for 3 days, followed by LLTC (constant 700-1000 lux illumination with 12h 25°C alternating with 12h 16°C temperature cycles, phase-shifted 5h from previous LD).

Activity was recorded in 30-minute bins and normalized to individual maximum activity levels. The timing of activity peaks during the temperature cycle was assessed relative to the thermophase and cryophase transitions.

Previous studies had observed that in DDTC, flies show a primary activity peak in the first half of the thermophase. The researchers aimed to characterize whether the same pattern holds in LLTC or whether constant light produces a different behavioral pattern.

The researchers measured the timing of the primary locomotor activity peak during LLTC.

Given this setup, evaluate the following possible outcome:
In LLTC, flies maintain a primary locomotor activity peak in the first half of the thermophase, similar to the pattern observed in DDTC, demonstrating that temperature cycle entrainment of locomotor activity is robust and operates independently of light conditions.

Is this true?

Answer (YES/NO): NO